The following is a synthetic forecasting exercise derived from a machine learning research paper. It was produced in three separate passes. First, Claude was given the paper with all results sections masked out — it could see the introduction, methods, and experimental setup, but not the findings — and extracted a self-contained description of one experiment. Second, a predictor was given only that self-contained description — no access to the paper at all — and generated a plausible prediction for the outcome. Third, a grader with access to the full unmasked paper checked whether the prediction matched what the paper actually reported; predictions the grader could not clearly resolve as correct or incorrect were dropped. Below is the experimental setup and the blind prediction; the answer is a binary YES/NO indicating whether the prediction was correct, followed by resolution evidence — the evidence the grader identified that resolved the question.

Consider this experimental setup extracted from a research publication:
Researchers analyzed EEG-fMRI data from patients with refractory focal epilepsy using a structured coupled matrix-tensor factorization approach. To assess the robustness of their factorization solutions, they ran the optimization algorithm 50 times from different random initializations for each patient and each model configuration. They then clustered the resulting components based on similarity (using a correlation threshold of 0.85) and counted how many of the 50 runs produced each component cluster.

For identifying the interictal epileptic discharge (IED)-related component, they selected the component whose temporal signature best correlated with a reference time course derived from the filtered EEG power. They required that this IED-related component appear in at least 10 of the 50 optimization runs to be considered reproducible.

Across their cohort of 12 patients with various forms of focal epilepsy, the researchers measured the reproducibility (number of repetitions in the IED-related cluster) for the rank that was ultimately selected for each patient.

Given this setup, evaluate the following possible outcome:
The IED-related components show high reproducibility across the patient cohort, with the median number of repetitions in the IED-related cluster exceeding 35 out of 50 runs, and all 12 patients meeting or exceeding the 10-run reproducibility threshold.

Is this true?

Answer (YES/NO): NO